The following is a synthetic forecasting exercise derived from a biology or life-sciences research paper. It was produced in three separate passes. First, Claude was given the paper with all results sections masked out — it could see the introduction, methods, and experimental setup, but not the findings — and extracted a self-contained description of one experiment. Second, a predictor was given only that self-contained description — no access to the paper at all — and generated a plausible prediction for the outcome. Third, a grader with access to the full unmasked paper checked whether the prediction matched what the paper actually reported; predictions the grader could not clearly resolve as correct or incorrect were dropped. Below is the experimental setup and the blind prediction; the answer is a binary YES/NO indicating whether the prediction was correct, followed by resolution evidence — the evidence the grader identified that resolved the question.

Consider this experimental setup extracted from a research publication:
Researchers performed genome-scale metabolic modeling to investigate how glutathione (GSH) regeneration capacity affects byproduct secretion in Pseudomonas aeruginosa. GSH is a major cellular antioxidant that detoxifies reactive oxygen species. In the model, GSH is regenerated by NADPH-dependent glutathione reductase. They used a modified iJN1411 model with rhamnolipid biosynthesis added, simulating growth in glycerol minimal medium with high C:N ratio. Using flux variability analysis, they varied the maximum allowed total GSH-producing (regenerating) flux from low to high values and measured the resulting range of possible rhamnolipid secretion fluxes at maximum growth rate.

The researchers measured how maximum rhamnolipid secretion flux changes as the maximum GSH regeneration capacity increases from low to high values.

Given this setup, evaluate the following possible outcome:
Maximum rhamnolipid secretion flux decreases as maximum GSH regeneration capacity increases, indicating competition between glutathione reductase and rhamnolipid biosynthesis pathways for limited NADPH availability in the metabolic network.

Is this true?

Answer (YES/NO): NO